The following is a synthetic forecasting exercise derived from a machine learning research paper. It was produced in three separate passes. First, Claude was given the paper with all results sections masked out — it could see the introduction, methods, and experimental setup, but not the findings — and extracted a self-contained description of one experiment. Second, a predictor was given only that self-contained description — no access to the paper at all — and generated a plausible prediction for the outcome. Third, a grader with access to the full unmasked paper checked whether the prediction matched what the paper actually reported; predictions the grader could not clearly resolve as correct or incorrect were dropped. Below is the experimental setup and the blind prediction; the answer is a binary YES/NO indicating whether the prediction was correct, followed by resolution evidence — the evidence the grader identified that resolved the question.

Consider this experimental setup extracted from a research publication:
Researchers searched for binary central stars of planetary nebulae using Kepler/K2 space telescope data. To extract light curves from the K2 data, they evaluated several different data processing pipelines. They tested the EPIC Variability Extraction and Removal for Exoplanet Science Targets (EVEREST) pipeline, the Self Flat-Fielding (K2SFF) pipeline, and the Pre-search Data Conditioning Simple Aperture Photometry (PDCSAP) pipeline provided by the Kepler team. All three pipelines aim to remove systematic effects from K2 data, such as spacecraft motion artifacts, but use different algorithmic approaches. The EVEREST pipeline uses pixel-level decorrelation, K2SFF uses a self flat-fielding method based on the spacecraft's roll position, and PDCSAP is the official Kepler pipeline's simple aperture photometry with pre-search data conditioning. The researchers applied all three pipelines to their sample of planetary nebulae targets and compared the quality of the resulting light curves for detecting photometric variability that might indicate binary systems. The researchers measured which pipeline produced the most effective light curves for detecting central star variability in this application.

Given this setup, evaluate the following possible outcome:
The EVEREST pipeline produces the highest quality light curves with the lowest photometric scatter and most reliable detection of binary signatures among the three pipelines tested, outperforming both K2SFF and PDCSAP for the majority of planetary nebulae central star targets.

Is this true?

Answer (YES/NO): NO